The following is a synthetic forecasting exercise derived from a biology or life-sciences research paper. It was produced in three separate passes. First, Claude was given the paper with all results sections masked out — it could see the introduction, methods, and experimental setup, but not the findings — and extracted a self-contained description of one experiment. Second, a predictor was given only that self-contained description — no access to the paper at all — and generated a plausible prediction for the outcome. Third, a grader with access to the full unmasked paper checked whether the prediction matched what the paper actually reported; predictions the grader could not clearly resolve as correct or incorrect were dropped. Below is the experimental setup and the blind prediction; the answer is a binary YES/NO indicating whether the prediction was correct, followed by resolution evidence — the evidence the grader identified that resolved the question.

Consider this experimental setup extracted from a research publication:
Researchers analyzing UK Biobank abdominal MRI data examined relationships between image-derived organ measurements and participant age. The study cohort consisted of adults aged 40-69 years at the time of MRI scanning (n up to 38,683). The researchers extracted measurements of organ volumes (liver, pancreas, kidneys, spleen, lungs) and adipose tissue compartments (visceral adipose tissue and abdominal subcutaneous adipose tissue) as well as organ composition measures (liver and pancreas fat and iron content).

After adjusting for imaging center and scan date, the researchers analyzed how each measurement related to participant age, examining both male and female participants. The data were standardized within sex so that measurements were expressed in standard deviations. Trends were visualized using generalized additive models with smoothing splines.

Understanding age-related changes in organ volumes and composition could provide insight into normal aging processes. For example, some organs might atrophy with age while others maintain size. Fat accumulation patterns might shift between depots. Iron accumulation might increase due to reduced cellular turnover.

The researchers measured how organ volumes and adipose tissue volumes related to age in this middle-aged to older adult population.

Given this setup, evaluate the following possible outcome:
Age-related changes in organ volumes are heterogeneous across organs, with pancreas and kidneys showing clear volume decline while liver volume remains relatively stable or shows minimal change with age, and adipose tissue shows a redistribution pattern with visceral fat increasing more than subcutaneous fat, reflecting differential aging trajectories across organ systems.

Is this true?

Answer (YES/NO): NO